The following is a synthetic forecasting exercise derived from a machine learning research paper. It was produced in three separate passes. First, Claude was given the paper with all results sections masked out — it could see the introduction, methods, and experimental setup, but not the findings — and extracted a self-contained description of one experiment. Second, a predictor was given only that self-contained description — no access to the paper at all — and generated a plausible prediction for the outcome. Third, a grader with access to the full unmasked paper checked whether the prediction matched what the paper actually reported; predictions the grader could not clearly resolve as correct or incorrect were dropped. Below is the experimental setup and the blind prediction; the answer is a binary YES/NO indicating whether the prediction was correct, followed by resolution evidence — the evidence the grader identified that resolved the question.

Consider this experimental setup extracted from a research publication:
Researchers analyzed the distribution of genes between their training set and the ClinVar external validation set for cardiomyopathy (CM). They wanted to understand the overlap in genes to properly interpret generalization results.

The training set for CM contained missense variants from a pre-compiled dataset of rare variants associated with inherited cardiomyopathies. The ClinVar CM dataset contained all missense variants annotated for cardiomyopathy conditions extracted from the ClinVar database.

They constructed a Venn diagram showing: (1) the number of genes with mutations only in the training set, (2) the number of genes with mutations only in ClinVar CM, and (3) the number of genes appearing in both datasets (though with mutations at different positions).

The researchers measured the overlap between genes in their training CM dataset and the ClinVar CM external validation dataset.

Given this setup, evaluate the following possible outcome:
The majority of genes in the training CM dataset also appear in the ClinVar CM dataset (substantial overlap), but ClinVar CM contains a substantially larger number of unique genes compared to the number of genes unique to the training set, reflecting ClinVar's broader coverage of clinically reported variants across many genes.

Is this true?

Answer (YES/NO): YES